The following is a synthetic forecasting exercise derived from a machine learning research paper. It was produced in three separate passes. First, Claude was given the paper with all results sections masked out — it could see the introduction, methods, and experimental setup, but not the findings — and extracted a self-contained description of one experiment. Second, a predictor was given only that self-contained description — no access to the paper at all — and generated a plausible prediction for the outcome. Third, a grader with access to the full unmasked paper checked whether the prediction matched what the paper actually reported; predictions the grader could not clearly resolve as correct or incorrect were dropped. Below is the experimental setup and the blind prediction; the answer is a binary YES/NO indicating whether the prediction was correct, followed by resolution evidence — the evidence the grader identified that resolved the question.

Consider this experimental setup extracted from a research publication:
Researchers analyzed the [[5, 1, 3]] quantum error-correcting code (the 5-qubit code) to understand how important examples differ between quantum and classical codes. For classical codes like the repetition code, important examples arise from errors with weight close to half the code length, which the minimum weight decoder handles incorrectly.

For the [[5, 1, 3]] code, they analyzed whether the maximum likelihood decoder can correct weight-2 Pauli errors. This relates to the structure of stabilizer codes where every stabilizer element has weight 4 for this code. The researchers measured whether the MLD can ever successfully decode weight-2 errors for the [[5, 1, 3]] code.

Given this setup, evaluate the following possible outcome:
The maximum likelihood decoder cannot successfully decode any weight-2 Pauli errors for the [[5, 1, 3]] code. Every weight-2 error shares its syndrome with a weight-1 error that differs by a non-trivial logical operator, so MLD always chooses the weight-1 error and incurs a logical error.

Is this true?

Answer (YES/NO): YES